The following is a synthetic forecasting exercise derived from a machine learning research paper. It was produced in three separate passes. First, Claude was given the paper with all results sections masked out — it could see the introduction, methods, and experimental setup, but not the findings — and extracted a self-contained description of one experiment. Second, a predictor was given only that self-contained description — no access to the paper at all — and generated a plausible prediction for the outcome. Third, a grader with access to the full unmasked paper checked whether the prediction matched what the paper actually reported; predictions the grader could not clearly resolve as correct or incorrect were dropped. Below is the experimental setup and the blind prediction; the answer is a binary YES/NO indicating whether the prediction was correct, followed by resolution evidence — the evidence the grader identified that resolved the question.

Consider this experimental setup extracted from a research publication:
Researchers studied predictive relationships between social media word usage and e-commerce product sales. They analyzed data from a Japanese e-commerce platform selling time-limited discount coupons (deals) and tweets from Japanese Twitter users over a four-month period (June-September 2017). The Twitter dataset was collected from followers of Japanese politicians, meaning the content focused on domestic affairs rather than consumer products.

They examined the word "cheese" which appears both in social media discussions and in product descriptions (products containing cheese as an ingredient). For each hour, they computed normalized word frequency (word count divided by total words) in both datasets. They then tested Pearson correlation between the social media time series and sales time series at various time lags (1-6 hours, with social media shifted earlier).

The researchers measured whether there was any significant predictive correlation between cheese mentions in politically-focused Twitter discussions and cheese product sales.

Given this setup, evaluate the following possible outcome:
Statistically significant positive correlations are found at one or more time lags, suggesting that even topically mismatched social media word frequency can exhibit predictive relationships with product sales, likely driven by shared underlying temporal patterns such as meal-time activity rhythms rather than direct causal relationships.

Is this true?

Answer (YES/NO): NO